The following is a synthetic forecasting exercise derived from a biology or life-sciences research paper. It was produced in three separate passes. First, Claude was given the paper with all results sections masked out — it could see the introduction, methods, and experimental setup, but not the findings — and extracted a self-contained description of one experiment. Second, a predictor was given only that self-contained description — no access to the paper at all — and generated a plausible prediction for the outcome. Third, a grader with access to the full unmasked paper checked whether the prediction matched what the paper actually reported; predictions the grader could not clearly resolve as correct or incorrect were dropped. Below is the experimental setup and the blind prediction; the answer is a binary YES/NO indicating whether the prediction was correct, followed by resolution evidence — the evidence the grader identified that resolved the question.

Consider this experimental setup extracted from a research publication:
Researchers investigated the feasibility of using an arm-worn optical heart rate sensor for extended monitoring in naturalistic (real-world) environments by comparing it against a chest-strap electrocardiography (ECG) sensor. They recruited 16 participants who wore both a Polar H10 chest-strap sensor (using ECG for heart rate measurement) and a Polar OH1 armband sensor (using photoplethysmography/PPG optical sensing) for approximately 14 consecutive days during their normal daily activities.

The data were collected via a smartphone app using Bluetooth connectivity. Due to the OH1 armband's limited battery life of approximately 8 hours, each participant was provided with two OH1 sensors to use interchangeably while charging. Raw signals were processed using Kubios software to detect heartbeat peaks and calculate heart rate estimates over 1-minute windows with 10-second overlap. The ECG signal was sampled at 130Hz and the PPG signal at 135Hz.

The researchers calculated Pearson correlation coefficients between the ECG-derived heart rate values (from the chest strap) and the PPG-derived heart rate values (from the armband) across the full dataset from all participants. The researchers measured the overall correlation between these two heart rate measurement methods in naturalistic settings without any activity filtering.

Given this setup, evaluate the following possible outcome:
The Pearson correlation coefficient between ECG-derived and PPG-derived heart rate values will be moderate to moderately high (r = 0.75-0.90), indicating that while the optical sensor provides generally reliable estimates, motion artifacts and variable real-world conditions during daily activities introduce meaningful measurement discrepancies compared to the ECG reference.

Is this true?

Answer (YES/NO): YES